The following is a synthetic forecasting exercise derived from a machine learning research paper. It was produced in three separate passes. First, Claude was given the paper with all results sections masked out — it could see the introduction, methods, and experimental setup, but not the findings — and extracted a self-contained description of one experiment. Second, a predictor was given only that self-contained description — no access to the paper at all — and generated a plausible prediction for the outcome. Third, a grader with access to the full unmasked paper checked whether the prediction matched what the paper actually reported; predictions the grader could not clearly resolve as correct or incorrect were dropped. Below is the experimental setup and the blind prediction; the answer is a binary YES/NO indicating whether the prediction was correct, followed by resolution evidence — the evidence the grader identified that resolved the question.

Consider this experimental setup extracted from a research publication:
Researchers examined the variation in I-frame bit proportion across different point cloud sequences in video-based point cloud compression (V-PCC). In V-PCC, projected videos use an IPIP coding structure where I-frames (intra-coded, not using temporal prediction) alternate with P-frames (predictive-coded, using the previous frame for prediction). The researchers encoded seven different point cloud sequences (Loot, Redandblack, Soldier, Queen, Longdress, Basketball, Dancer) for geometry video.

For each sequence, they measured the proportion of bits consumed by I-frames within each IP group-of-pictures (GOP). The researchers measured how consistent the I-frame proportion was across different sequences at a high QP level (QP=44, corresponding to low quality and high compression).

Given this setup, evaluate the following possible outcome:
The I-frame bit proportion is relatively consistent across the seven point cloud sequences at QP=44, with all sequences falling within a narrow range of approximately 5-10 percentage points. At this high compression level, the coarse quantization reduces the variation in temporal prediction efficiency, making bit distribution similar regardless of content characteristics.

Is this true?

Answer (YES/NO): NO